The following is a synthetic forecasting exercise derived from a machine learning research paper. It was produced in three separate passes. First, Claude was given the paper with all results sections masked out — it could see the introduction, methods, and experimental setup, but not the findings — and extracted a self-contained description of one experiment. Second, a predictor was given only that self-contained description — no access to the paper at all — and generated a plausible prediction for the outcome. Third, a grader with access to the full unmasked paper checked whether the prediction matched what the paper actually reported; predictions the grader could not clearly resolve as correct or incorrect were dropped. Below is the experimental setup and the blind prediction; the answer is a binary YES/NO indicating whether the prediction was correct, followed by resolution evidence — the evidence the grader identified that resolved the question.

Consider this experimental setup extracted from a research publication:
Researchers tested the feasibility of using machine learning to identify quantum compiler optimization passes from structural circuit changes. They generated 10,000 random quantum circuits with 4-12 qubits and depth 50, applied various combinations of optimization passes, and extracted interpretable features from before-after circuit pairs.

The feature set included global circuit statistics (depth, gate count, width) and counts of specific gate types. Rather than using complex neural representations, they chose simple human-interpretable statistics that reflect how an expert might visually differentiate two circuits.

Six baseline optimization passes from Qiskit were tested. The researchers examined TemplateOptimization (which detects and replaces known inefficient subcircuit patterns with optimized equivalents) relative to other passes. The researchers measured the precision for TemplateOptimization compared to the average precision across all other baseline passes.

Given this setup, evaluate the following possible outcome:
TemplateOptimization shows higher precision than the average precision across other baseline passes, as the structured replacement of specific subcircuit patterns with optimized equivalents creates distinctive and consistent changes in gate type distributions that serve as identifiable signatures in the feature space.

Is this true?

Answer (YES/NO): YES